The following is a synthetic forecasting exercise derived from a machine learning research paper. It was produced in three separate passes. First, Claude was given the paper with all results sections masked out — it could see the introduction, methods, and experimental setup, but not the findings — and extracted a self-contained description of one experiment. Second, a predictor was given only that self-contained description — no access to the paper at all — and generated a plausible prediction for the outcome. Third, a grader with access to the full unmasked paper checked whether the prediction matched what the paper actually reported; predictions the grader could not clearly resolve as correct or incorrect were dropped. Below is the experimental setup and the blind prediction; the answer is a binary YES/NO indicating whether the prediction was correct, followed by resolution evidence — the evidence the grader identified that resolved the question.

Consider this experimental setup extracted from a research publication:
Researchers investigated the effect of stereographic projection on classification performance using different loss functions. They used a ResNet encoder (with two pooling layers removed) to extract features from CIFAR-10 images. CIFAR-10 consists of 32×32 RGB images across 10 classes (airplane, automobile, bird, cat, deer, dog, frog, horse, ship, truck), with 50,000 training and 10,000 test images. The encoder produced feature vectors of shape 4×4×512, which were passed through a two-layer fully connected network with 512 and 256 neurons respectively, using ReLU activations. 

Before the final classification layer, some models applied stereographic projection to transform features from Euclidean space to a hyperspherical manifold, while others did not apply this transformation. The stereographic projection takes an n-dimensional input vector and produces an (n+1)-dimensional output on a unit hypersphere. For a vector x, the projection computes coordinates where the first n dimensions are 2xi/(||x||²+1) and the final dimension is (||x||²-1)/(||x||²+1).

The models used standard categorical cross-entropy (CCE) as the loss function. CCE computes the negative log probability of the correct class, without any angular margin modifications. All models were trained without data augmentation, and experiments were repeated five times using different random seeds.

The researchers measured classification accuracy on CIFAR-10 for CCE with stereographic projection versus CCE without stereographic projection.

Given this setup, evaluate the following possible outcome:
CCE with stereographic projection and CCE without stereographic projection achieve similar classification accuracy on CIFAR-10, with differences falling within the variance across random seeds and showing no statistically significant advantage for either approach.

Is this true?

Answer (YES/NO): NO